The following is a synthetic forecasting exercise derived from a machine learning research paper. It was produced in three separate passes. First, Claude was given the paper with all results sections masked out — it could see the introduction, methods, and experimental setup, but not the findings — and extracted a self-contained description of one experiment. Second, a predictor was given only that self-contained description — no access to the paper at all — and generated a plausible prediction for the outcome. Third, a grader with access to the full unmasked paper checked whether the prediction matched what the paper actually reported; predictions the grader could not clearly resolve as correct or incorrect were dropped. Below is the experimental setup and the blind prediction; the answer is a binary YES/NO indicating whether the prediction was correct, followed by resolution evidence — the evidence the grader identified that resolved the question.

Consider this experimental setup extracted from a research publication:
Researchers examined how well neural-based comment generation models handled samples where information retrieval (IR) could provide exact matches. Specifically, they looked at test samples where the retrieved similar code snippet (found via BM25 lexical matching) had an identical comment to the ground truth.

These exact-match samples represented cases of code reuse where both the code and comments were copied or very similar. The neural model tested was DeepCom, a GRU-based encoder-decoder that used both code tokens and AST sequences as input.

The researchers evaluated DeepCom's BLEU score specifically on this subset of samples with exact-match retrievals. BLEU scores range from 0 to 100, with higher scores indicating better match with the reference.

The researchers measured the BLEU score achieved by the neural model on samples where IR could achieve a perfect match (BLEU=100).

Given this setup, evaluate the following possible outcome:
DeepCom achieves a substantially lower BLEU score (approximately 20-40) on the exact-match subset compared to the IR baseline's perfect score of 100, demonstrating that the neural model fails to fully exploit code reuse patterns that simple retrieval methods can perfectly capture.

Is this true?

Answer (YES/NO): NO